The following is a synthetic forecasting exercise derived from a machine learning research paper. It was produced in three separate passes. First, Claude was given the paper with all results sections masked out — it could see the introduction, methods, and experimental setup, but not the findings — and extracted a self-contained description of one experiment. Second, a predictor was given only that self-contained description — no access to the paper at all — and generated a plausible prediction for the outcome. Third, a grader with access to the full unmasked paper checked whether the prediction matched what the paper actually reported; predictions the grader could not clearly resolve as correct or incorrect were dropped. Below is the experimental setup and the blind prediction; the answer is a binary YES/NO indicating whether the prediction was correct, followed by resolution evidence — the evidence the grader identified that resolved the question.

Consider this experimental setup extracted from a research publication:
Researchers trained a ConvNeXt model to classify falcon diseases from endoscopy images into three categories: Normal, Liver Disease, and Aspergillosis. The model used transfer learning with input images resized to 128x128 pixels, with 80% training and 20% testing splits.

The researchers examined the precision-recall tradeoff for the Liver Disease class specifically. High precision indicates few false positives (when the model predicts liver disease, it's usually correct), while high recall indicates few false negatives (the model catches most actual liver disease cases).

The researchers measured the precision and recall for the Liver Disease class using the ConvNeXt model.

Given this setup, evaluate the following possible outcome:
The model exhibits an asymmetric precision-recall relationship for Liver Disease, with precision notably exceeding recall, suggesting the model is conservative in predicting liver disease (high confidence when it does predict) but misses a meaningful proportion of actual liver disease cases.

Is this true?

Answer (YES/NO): YES